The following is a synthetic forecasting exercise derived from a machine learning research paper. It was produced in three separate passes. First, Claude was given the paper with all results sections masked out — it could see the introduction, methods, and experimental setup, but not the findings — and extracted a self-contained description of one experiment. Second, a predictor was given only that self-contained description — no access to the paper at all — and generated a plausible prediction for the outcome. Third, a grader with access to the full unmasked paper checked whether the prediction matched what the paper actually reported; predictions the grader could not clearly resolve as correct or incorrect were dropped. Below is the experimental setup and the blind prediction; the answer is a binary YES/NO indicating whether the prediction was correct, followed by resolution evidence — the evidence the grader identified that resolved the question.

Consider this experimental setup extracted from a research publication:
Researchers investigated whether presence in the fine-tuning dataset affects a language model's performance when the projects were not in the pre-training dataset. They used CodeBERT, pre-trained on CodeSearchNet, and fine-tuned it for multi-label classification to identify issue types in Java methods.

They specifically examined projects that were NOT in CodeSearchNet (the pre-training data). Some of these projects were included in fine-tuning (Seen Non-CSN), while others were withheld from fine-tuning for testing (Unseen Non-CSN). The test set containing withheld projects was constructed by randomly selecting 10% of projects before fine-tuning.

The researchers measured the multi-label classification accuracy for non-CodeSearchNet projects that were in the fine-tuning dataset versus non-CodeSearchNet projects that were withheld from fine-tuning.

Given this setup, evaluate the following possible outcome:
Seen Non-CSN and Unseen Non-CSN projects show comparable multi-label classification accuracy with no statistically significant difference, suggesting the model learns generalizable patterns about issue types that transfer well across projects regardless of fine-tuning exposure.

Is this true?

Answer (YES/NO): NO